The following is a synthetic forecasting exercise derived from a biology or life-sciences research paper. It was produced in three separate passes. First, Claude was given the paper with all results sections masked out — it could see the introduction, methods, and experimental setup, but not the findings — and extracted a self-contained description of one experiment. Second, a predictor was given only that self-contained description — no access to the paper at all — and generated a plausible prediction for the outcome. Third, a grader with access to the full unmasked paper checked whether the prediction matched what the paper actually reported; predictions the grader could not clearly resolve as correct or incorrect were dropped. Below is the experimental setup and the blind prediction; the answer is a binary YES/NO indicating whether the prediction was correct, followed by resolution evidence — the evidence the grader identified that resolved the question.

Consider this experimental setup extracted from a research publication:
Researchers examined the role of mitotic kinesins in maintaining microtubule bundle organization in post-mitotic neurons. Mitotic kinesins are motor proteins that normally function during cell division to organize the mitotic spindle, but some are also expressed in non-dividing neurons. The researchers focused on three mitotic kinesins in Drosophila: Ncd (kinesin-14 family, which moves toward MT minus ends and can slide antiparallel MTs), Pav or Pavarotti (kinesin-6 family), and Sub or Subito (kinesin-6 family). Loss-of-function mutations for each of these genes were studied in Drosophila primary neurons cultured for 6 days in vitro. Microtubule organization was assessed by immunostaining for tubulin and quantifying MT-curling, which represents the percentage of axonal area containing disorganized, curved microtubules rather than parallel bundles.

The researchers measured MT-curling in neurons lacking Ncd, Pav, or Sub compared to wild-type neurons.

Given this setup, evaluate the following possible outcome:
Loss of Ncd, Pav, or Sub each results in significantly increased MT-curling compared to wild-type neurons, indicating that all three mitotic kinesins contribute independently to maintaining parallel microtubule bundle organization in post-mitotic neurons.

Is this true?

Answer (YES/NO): YES